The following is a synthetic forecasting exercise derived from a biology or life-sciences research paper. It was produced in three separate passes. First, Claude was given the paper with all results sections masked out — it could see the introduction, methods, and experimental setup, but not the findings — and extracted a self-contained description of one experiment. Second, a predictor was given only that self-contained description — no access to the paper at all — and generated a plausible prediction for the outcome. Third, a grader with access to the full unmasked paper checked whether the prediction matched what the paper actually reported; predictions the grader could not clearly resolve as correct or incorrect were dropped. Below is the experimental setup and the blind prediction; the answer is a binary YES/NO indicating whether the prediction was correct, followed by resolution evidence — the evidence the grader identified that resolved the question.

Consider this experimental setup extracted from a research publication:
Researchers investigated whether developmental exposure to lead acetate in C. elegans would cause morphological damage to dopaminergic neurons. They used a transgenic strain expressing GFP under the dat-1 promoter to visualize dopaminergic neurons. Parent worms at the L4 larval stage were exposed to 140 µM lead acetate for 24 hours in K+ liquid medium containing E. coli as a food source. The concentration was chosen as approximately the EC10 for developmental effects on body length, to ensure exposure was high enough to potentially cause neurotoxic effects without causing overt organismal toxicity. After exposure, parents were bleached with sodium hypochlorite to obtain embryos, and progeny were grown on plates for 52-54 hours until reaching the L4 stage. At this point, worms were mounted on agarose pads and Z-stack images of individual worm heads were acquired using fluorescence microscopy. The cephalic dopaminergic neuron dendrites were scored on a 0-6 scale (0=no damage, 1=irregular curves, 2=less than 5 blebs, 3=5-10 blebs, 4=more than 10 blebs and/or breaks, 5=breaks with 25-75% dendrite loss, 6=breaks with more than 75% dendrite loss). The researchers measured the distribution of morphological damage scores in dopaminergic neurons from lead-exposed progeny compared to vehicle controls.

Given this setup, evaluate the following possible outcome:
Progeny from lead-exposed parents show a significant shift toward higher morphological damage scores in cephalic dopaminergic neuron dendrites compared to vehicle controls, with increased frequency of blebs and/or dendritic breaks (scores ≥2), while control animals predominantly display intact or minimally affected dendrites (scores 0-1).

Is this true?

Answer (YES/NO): YES